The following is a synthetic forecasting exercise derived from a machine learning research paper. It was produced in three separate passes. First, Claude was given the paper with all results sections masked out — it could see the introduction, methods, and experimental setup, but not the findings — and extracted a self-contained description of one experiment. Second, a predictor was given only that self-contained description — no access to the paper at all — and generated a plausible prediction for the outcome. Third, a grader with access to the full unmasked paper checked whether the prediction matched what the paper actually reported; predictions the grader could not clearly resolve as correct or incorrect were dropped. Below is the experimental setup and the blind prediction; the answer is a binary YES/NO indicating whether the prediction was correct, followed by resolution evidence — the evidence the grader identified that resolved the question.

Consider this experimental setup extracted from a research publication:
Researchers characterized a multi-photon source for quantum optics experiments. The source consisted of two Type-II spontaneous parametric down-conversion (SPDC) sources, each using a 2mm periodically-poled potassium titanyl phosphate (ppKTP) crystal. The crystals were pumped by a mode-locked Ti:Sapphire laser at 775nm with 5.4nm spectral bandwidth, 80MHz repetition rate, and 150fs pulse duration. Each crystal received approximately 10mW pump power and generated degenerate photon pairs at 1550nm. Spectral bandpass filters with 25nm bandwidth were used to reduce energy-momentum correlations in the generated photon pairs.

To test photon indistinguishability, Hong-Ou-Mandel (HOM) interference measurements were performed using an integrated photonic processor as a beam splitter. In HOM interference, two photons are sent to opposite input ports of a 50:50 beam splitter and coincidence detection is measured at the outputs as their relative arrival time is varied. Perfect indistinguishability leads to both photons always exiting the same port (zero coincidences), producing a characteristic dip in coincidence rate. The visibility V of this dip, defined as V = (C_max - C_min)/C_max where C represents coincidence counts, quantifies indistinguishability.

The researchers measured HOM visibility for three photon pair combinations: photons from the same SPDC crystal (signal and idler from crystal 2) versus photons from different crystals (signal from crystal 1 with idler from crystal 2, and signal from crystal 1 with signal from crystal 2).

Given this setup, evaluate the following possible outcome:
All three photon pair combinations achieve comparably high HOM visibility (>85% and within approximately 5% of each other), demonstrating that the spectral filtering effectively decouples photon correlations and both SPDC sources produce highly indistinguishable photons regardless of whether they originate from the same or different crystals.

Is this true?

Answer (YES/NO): NO